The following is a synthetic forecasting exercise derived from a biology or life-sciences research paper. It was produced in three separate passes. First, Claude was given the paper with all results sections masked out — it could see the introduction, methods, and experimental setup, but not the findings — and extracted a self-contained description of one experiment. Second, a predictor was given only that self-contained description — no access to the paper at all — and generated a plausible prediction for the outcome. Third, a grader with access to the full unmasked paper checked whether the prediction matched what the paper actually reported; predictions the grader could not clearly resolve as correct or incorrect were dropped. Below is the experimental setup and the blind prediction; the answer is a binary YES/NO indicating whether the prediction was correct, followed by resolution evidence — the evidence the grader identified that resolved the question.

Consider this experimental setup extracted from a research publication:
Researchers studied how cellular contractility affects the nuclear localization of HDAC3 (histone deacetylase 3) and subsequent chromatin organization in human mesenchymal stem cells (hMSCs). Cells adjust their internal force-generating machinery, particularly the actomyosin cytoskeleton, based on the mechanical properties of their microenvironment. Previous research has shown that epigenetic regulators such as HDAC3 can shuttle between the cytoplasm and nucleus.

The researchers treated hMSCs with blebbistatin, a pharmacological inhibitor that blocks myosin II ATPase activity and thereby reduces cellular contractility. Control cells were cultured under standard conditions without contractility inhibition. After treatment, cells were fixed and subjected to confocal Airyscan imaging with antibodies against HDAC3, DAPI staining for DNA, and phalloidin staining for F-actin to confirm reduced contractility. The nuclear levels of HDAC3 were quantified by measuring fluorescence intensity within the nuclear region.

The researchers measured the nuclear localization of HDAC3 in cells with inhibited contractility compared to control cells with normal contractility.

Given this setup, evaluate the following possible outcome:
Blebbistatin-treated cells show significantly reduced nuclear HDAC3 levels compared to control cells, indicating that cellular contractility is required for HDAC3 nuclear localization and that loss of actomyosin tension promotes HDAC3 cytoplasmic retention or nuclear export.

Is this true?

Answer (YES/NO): NO